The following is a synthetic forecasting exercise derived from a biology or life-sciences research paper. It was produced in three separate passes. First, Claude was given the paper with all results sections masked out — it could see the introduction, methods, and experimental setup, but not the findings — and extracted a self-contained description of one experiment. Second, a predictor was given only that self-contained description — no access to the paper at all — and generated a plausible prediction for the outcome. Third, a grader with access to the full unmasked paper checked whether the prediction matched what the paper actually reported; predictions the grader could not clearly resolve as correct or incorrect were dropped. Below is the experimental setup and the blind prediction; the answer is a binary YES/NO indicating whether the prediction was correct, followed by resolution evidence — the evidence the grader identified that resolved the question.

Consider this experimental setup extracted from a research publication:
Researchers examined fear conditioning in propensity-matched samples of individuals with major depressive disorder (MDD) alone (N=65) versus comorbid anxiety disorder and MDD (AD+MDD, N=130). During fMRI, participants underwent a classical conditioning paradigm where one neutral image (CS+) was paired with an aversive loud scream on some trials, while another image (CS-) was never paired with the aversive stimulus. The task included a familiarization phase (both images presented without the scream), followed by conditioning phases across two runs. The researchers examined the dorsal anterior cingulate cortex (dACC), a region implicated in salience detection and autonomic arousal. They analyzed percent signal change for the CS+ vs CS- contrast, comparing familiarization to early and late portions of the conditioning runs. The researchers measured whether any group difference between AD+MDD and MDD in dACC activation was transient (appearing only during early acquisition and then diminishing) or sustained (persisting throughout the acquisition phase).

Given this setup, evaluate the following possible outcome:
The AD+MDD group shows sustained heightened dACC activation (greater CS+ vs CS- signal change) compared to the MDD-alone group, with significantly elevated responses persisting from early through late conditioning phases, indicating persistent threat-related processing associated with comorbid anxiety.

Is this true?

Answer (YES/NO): NO